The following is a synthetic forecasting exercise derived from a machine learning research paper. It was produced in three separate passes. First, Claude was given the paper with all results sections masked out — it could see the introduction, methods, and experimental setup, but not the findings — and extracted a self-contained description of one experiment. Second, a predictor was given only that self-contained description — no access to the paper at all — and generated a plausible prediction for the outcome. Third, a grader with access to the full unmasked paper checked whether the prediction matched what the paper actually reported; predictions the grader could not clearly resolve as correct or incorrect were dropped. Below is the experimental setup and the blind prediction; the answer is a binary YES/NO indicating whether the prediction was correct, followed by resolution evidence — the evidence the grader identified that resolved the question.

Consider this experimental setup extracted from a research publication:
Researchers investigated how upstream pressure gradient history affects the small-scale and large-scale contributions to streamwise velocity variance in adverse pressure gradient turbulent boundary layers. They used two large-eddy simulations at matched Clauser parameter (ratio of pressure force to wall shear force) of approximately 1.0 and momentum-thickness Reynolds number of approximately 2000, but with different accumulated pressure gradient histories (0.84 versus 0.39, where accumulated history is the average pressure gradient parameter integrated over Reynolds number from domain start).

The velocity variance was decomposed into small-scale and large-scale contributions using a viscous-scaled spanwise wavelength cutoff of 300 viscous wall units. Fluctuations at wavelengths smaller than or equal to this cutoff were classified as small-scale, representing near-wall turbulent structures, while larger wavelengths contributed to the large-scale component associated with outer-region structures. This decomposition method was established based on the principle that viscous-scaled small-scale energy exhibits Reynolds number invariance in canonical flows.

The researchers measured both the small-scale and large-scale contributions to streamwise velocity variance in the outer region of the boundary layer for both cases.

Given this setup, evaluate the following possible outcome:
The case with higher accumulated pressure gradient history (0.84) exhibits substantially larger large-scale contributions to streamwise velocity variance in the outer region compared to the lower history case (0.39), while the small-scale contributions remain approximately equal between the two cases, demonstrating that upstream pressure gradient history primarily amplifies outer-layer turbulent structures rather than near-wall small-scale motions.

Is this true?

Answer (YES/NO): NO